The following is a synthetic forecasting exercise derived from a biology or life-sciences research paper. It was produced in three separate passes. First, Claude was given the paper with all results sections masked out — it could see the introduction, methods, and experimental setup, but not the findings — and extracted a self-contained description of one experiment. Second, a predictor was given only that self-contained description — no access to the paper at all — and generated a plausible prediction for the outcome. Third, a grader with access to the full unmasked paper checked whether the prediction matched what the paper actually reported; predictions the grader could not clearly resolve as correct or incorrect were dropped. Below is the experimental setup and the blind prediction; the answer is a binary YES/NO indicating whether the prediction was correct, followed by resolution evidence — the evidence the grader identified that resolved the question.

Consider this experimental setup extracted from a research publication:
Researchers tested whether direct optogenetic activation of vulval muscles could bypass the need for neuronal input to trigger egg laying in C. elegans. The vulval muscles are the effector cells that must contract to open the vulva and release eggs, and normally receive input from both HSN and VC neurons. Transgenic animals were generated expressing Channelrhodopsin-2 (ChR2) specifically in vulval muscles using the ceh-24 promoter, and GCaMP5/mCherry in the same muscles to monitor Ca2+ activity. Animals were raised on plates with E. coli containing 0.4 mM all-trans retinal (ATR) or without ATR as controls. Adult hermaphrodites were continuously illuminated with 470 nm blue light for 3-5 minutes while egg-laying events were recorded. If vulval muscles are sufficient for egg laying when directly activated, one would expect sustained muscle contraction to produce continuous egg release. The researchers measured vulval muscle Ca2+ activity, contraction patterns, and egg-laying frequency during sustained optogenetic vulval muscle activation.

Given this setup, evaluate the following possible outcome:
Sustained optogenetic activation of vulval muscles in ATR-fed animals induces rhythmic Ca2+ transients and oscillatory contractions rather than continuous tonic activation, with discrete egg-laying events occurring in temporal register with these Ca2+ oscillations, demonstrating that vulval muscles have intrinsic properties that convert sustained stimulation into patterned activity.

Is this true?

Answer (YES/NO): NO